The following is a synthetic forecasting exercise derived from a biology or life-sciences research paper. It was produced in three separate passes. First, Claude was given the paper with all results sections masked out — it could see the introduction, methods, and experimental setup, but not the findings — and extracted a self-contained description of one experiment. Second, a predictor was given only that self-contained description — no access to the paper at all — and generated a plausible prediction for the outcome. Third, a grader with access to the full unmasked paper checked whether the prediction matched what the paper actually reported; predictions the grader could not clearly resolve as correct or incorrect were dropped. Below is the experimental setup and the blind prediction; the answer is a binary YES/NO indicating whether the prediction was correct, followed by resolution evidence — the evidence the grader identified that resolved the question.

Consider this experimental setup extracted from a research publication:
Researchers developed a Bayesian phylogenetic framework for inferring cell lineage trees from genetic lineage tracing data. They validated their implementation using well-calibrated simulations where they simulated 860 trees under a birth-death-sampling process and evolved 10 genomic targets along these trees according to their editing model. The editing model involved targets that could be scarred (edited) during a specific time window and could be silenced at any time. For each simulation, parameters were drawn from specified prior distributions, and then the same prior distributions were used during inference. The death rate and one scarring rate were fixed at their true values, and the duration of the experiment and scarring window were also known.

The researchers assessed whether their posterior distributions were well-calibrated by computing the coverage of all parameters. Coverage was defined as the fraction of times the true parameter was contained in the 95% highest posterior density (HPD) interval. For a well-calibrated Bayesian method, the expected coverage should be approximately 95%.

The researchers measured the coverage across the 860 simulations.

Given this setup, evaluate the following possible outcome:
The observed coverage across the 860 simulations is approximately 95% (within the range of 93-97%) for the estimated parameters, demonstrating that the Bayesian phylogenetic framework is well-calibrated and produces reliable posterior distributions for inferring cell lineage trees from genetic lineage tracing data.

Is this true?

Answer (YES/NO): YES